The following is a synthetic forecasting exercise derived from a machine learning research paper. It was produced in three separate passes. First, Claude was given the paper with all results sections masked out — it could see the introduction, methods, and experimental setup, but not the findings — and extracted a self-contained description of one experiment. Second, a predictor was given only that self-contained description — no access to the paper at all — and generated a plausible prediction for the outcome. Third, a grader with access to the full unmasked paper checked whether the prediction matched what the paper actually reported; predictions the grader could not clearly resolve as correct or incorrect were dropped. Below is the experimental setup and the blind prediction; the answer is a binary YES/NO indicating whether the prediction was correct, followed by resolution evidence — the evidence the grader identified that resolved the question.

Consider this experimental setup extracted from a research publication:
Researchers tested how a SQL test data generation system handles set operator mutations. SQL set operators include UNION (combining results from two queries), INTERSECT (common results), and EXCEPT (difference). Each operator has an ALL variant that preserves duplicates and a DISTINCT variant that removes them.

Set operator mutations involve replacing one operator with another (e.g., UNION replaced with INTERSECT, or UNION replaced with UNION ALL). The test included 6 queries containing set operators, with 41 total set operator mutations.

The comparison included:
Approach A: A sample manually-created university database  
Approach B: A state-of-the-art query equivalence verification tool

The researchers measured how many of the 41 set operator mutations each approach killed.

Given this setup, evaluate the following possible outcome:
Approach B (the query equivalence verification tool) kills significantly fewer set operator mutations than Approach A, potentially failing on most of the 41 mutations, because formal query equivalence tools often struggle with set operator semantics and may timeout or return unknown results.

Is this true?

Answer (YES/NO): NO